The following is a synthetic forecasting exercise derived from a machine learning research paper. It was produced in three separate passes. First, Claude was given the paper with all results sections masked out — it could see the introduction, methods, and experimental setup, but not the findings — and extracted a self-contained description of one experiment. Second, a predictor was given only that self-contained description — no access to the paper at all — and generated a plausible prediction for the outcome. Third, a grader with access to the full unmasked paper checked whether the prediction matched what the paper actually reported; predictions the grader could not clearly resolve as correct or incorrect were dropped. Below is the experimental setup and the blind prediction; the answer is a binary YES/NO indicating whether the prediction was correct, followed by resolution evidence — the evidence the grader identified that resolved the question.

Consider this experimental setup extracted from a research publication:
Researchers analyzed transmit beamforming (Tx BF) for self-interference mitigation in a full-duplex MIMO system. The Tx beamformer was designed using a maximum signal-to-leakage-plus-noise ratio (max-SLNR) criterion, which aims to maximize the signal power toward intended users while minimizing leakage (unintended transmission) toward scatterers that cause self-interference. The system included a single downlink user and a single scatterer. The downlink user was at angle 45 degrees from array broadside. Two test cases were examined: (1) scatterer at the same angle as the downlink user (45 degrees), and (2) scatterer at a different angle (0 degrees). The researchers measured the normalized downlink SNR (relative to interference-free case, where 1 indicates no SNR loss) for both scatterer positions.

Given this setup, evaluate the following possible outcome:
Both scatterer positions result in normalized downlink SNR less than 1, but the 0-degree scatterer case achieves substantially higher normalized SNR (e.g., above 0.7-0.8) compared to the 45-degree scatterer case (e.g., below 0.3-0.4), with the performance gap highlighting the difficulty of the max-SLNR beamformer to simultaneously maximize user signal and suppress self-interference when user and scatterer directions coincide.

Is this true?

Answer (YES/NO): YES